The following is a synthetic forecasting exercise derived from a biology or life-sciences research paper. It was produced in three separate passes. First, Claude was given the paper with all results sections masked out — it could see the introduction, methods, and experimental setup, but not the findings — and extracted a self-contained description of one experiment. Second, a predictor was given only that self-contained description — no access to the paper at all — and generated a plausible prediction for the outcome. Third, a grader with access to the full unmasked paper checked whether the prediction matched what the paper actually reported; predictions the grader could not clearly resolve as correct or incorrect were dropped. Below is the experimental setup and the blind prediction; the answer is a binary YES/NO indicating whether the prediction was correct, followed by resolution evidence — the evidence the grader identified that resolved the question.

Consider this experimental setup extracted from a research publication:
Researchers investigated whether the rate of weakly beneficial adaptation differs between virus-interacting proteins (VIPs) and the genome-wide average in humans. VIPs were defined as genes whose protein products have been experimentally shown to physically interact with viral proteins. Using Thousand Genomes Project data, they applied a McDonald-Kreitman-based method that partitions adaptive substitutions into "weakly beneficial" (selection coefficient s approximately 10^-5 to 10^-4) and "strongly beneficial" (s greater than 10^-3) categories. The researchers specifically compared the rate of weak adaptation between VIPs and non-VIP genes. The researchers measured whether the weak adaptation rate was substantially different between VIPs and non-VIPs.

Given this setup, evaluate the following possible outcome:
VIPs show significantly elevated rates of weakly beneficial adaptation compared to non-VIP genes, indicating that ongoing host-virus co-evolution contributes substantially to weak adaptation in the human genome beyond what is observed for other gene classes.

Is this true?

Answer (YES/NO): NO